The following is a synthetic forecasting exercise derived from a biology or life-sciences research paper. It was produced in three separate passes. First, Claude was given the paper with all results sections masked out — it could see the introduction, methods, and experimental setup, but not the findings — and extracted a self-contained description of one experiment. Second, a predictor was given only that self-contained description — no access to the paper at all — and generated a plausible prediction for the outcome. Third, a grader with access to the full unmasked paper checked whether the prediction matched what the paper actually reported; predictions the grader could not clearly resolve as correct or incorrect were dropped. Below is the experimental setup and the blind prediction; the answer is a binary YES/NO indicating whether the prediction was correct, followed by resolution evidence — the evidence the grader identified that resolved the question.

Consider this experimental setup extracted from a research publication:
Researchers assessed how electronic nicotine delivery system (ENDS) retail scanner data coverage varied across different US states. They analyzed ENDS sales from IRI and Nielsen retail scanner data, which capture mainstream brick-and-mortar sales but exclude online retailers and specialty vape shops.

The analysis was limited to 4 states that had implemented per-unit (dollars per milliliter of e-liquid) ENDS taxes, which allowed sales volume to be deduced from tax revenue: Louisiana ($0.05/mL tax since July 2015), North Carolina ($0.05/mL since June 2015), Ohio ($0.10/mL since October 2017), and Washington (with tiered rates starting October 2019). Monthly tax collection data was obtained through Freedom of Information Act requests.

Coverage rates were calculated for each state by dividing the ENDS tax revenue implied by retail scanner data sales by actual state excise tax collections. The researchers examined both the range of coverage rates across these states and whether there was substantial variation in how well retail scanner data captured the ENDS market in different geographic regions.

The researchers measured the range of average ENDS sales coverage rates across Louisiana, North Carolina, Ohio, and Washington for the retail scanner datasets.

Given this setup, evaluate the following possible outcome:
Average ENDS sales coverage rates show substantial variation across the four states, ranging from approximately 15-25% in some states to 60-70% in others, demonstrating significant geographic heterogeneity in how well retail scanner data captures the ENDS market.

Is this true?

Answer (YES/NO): NO